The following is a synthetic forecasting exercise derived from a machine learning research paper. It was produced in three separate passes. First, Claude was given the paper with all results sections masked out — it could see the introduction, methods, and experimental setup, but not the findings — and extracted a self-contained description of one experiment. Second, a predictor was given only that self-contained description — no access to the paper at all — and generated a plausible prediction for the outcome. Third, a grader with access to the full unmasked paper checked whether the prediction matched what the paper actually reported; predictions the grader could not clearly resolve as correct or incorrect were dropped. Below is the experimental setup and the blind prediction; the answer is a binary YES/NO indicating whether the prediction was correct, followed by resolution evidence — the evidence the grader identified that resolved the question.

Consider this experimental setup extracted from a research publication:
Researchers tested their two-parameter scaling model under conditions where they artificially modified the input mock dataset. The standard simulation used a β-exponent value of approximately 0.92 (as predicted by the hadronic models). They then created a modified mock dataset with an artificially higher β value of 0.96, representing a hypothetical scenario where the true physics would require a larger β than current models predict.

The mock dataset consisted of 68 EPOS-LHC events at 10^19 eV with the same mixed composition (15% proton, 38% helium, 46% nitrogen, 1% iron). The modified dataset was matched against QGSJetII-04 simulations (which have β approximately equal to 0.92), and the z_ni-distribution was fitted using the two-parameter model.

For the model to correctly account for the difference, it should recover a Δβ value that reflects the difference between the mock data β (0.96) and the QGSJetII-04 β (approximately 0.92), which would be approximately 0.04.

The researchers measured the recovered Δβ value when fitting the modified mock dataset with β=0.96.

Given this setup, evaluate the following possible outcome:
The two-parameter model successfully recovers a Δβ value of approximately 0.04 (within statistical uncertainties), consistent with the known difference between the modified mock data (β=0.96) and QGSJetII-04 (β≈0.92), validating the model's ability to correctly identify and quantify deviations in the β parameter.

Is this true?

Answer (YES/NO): YES